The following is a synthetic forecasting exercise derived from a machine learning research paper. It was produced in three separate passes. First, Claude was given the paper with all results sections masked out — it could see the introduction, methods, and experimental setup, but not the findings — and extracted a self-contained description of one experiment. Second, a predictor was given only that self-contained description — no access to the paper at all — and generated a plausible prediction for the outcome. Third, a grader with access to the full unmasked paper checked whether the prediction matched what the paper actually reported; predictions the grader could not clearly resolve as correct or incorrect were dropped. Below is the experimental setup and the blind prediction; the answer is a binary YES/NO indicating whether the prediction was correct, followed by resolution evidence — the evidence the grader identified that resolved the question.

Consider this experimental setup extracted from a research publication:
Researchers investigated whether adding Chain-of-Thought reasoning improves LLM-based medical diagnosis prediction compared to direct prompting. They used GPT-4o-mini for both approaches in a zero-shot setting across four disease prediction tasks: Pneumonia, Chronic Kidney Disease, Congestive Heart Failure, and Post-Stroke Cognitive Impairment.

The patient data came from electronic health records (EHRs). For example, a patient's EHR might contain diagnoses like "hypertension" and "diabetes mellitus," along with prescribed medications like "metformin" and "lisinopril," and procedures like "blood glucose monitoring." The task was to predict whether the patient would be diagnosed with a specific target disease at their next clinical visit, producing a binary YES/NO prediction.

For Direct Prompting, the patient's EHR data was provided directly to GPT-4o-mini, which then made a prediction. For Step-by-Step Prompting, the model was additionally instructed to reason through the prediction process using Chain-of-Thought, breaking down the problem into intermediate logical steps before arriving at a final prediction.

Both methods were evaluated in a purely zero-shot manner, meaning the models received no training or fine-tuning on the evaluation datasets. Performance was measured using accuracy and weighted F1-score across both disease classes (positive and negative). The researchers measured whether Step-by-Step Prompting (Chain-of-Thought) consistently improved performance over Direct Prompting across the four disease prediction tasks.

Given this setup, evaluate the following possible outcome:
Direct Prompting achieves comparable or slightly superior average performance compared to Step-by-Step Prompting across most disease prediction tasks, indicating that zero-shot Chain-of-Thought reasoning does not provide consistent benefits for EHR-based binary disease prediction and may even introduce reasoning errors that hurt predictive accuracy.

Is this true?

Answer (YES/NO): YES